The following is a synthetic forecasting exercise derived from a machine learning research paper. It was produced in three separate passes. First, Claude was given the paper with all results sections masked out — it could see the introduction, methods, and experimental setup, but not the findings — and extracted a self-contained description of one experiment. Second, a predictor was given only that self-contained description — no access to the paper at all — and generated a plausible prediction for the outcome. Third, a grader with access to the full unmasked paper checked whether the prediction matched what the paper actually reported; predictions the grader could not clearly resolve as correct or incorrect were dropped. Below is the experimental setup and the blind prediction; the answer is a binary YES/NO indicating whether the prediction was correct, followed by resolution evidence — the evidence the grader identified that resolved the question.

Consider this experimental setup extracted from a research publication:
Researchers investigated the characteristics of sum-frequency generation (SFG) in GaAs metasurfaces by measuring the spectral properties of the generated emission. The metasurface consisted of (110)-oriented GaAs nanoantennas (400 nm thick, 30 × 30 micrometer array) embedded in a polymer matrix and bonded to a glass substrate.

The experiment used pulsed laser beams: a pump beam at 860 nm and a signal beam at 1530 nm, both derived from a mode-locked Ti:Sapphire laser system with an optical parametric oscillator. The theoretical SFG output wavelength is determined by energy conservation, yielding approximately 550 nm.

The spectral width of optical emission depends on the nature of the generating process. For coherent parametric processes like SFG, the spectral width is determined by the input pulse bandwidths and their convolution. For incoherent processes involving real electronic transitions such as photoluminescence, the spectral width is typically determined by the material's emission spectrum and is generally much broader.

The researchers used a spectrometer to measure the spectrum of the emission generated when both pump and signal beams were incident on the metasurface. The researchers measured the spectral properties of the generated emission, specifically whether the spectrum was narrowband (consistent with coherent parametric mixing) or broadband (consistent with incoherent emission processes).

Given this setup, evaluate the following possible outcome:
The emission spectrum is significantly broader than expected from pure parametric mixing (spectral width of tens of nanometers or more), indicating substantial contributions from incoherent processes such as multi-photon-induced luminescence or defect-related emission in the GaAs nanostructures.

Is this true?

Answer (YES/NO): NO